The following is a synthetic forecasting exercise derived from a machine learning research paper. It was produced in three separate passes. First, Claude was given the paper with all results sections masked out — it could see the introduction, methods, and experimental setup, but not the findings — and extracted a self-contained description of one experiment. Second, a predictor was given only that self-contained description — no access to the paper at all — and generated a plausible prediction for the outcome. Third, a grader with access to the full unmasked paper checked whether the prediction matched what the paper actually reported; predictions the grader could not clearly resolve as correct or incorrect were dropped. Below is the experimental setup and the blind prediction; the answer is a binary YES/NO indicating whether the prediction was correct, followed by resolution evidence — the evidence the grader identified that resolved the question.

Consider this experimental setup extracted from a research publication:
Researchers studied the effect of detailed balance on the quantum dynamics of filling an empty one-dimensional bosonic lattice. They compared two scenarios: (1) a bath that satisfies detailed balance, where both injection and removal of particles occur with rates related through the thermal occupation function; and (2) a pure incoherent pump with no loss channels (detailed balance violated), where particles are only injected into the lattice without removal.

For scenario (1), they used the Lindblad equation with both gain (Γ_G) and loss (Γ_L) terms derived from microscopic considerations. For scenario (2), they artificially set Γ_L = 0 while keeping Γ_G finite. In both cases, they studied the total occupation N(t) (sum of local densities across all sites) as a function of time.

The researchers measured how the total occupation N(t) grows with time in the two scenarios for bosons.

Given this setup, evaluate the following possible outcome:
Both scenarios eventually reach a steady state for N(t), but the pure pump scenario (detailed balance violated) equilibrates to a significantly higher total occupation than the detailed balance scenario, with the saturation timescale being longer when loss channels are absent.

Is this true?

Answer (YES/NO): NO